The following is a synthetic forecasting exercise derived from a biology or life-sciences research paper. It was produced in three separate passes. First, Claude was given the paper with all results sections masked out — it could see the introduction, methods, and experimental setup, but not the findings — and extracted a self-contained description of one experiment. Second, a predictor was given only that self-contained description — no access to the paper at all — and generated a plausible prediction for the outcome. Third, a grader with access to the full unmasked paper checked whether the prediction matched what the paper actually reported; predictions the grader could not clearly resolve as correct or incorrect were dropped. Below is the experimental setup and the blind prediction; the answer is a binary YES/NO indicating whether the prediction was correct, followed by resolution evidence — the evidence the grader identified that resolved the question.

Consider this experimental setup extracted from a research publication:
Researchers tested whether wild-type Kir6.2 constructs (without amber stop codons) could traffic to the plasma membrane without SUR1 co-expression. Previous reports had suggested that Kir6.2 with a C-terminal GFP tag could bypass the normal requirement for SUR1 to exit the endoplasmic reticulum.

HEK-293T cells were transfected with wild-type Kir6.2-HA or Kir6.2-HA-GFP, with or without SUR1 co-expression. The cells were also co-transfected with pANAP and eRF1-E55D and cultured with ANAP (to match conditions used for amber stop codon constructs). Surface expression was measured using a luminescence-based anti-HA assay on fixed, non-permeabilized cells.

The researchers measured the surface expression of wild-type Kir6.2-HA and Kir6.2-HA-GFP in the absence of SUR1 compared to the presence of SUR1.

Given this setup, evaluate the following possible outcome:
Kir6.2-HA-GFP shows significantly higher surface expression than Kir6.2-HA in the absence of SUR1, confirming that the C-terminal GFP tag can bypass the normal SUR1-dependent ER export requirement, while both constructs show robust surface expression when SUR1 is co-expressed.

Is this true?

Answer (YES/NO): NO